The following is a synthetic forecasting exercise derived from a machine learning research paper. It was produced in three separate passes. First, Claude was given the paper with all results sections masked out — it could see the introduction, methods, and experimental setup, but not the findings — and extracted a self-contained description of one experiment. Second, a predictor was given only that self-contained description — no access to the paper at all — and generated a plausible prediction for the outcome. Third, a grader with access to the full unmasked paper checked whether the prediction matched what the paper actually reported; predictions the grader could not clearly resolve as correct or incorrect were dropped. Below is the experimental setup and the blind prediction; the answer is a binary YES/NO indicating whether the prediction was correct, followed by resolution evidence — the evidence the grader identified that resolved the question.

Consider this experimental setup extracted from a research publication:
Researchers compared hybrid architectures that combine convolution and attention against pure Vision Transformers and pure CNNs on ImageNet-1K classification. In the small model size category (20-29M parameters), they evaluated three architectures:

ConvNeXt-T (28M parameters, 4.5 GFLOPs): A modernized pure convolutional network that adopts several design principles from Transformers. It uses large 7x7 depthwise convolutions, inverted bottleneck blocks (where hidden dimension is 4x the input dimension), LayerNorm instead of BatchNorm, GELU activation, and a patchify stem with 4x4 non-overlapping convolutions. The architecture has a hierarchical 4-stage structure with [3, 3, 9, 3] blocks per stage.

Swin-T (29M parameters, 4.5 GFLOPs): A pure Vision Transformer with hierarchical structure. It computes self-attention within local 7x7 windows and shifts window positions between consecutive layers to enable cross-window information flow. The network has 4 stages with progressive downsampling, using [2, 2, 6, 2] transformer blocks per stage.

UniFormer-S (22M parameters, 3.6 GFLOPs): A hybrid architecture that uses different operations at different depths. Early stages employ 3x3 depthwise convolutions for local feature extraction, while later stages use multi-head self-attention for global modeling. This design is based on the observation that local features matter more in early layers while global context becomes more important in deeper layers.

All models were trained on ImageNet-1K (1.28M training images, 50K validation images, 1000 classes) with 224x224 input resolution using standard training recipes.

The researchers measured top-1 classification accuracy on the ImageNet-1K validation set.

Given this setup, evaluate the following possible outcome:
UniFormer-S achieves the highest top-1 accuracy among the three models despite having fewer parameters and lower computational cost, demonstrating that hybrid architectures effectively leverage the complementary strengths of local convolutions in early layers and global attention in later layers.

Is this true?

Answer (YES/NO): YES